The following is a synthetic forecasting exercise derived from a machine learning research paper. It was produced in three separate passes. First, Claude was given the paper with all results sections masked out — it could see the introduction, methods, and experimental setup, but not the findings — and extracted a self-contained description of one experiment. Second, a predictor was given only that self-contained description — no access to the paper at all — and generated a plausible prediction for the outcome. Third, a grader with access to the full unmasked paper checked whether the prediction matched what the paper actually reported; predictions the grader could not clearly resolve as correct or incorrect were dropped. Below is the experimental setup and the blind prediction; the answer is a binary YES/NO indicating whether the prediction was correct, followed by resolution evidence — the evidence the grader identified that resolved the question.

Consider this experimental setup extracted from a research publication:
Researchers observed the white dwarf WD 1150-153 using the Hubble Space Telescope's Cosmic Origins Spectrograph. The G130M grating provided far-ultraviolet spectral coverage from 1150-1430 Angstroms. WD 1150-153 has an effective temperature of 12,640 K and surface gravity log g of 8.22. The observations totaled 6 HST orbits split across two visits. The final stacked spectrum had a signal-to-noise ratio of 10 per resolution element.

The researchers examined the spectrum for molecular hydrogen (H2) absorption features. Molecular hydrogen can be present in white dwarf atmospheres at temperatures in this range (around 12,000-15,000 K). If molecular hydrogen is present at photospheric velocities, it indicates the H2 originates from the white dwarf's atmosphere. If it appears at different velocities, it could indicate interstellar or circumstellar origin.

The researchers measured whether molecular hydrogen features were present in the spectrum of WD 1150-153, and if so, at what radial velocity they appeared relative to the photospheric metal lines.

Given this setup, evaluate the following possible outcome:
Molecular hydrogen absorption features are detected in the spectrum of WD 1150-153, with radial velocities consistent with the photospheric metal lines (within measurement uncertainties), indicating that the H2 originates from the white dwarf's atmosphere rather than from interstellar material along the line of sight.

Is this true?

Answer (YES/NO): YES